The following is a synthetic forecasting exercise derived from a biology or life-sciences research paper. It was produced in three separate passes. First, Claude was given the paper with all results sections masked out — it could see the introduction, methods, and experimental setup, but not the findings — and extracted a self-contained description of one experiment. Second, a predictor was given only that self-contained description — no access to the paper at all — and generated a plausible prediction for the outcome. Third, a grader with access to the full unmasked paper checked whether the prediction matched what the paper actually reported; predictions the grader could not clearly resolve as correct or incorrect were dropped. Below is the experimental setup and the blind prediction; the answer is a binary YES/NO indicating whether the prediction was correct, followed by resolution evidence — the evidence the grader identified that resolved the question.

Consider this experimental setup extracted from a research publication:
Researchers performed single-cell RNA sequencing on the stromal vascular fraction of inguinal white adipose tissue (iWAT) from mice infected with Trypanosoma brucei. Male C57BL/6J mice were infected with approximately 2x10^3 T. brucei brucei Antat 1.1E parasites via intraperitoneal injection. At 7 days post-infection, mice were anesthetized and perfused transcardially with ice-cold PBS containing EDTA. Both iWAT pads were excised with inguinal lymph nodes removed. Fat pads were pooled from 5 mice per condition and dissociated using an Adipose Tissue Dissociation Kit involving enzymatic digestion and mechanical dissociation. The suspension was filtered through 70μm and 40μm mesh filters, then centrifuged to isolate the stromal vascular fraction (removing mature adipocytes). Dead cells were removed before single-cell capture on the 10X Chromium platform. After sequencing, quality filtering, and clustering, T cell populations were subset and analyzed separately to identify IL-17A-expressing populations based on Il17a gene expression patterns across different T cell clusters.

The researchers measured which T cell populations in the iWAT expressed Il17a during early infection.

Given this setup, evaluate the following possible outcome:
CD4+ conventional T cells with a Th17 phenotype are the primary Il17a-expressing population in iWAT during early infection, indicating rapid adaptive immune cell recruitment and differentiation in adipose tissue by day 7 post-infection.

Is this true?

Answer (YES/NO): NO